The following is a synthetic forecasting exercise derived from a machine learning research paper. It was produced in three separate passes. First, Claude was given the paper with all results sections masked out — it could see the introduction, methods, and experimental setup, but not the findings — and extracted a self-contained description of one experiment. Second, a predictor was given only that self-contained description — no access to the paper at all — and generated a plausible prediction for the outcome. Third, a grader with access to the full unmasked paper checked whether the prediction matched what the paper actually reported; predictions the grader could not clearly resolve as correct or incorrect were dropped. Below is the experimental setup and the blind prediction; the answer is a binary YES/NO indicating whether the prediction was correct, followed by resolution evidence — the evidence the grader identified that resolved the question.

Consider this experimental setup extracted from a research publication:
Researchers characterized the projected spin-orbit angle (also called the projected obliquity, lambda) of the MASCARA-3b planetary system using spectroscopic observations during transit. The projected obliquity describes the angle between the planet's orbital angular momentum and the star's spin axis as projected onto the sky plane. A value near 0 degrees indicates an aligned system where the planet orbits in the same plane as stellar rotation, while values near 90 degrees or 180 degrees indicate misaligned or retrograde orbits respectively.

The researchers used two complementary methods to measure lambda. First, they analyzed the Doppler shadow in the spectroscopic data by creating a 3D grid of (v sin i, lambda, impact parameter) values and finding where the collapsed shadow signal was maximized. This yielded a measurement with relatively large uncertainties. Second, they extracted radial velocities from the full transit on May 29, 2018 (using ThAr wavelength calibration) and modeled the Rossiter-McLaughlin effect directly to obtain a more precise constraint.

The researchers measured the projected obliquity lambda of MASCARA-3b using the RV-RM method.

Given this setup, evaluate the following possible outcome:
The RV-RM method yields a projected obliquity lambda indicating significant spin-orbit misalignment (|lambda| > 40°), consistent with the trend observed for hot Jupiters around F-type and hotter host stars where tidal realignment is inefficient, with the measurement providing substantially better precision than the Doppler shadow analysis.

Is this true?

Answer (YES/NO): NO